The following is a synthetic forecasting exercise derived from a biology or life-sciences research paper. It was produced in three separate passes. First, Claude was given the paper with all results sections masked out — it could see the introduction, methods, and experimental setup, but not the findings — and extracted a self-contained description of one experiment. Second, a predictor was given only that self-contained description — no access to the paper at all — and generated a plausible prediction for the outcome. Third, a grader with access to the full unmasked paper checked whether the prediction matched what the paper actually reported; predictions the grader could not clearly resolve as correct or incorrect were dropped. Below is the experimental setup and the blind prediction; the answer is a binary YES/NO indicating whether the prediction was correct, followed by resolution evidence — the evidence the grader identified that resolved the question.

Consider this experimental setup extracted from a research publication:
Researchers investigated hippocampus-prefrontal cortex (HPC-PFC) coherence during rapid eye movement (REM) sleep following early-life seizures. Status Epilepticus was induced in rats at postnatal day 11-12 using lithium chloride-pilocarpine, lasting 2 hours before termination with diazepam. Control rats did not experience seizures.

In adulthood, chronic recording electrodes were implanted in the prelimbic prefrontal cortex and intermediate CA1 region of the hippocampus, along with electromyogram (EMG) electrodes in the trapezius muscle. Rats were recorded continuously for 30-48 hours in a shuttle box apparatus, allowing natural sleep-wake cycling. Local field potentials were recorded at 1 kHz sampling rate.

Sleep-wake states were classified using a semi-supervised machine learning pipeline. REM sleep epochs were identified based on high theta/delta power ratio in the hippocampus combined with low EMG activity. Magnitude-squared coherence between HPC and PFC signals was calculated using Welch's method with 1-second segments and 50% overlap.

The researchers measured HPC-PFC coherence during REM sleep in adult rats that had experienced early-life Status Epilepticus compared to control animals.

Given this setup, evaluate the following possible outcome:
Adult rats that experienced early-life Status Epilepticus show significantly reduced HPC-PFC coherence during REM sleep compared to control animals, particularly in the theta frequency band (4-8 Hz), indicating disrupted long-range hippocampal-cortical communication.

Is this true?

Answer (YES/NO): YES